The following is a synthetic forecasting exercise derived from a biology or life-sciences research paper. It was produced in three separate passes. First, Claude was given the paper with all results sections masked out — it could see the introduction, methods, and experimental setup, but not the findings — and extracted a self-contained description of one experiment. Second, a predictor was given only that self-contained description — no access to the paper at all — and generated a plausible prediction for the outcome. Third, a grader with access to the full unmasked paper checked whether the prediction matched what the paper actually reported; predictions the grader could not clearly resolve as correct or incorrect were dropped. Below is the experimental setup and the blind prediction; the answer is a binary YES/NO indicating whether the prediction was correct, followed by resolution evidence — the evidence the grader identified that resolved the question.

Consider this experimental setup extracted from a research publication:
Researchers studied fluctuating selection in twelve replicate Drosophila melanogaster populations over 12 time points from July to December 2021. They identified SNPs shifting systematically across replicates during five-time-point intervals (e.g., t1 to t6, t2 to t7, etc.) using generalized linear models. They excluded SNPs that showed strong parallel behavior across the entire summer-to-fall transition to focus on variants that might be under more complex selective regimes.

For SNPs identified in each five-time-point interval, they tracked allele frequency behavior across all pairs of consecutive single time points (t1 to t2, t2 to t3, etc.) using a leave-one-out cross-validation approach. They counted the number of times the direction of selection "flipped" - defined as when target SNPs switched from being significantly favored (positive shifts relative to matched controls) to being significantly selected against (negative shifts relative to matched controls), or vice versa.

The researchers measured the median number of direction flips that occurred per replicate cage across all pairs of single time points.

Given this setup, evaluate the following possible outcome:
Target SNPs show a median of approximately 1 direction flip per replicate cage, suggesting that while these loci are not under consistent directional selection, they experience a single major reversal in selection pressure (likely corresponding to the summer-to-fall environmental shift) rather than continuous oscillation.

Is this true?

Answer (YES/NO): NO